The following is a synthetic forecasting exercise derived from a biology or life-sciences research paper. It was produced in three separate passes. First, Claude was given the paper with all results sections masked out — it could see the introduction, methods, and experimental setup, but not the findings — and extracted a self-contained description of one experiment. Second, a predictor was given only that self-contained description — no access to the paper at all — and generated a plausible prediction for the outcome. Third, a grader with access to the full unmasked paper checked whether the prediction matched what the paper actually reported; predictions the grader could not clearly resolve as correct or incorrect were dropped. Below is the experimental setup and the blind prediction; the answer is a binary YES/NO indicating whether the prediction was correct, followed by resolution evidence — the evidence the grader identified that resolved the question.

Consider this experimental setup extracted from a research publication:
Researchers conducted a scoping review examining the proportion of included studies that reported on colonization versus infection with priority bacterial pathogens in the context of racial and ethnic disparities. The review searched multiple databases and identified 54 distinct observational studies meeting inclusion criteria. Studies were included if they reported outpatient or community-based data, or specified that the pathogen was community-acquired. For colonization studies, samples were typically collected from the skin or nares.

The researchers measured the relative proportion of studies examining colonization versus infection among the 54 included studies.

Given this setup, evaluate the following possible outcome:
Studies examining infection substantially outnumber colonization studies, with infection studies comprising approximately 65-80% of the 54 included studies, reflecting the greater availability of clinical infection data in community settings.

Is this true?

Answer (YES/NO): YES